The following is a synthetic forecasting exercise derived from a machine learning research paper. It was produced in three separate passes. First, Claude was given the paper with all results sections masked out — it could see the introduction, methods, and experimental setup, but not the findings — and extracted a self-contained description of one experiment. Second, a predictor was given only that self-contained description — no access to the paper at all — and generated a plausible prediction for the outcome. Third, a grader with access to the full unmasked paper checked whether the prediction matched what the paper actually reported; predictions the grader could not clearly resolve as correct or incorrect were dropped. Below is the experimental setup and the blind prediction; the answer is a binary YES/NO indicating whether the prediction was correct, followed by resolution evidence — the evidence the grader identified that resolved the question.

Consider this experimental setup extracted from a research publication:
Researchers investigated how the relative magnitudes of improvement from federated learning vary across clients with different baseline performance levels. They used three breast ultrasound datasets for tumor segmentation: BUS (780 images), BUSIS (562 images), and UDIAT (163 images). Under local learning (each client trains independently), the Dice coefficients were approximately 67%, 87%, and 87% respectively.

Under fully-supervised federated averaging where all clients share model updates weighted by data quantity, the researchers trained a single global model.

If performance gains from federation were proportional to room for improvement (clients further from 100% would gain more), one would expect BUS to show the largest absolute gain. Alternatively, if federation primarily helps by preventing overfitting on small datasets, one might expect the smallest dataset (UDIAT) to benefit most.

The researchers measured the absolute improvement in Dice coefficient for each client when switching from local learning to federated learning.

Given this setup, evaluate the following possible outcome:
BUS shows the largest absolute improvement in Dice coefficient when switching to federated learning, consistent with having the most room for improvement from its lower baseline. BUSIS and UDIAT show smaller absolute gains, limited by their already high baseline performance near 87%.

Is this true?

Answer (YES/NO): NO